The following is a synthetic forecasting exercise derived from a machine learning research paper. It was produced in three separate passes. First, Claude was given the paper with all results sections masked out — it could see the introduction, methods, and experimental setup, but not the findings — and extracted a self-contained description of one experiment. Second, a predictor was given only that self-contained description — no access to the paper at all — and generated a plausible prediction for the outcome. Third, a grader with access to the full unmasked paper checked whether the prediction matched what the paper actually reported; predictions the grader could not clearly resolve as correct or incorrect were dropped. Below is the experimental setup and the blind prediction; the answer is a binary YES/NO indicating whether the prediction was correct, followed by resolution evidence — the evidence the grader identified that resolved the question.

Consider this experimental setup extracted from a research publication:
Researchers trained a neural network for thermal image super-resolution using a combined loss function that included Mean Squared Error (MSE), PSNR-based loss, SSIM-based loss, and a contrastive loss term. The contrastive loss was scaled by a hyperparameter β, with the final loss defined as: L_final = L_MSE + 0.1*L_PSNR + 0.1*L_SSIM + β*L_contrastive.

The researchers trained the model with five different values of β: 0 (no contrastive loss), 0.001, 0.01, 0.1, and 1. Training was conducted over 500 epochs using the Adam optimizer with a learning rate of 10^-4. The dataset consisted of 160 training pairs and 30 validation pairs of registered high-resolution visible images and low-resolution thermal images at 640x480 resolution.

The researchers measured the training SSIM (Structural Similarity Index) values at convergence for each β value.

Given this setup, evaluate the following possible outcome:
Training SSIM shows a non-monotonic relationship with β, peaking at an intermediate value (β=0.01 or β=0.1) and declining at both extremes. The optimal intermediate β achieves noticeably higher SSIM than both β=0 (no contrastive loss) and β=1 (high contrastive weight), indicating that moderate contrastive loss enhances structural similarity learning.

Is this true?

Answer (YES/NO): NO